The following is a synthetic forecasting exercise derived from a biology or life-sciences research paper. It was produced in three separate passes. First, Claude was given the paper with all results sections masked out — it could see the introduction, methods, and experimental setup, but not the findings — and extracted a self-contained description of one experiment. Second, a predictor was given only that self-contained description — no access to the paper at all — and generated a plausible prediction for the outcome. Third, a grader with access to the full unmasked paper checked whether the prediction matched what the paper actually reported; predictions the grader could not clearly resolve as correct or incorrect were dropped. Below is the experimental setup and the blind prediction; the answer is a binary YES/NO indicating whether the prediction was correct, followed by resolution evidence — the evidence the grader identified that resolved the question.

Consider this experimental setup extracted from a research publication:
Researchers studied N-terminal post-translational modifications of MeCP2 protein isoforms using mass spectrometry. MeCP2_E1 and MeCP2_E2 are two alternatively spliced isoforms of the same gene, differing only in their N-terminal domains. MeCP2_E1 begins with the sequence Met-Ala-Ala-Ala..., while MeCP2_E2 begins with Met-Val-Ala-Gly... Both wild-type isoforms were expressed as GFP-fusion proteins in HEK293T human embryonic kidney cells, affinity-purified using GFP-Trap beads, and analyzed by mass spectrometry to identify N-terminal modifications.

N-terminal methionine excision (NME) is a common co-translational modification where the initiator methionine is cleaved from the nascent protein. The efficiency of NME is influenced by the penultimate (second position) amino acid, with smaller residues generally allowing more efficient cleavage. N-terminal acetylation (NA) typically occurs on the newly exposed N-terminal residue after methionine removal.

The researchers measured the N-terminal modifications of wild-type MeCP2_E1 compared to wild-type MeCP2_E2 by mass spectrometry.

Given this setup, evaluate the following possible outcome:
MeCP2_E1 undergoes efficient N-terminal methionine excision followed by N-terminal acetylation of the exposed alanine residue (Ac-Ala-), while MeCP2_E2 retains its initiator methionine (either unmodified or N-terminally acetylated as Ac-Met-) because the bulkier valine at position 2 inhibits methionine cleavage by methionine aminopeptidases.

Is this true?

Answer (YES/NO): NO